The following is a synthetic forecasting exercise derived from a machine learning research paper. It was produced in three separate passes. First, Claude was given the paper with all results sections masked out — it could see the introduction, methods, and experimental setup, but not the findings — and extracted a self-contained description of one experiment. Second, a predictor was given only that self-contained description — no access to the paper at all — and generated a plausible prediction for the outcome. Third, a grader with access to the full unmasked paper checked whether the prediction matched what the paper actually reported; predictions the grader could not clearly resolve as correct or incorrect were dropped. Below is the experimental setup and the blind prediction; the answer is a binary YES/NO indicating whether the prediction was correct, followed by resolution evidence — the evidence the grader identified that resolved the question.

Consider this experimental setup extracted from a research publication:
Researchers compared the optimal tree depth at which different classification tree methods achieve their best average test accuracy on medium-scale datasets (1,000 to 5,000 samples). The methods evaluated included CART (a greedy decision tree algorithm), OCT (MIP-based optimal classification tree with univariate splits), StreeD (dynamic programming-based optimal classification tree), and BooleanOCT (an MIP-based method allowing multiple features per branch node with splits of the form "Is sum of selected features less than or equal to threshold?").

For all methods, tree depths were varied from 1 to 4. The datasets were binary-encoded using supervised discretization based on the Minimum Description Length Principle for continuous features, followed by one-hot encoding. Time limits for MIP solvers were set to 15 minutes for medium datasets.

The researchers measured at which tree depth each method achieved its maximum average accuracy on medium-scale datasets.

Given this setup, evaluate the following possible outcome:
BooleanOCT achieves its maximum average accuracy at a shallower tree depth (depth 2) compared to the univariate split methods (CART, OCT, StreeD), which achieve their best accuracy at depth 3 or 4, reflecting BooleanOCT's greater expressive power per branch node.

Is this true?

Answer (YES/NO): YES